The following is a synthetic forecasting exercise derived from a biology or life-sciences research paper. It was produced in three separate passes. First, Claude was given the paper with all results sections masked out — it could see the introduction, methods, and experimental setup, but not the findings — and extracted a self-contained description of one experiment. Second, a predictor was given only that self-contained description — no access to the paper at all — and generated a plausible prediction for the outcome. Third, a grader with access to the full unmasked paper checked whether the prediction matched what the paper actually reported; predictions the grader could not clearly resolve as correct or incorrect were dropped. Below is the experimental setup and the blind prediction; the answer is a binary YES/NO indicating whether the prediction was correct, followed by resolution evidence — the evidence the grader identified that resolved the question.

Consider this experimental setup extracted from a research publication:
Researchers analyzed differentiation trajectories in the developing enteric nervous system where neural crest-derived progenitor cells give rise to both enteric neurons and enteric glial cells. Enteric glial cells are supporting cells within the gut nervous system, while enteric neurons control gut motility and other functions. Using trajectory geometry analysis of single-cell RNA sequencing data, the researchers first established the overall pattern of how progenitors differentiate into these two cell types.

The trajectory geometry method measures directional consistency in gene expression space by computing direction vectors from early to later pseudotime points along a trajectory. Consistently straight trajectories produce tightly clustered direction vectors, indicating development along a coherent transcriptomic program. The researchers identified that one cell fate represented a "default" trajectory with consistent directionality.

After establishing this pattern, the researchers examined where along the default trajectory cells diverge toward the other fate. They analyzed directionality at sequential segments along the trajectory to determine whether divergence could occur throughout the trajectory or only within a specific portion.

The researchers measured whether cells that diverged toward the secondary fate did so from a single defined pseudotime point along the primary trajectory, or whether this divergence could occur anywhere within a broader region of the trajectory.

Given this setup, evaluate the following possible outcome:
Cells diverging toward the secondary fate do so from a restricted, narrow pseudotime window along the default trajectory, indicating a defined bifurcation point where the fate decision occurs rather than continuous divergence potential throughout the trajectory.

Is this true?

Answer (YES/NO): NO